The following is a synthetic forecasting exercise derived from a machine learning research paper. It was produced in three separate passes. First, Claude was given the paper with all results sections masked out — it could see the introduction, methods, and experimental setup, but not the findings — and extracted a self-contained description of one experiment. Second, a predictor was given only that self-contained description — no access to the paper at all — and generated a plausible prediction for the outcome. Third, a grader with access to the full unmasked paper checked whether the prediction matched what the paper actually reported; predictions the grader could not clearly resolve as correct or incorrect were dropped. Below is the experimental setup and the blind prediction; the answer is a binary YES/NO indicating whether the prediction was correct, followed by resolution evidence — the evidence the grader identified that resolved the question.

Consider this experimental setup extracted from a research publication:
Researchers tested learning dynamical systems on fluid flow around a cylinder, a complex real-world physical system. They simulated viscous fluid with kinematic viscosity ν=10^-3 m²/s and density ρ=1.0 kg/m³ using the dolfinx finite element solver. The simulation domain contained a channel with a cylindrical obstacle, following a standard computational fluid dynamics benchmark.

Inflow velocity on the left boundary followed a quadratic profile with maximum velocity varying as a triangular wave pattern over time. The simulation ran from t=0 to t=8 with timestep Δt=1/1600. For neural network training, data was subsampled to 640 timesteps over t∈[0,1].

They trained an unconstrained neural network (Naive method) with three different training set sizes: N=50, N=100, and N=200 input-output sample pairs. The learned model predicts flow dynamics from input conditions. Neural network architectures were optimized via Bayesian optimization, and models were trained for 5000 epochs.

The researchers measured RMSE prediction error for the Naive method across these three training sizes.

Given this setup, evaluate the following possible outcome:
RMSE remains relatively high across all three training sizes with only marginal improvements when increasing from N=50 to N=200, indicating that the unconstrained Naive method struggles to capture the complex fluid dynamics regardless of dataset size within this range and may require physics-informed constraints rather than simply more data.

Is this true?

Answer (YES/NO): NO